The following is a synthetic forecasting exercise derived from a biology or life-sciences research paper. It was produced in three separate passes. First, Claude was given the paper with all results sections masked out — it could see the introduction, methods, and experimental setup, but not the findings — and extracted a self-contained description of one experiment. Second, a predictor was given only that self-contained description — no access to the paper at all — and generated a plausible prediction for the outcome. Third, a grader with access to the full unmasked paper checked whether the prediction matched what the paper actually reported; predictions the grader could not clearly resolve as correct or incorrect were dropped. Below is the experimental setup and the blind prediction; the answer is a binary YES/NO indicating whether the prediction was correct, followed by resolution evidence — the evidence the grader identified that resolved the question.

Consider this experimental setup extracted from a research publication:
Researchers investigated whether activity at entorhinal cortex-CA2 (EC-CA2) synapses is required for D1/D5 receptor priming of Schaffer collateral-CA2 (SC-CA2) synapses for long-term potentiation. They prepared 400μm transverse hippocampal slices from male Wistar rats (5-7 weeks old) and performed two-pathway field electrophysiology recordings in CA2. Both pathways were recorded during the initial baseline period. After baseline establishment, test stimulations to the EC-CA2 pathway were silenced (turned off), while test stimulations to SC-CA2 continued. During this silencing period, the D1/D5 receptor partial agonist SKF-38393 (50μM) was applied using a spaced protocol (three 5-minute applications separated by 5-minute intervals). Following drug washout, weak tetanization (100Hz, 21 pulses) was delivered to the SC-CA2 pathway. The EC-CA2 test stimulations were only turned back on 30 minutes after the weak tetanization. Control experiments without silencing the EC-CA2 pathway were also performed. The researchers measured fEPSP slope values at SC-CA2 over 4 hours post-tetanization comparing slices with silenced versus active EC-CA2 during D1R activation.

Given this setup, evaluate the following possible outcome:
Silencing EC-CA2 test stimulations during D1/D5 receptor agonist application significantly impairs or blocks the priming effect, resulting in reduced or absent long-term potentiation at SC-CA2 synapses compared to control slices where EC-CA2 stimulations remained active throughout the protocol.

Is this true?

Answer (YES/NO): YES